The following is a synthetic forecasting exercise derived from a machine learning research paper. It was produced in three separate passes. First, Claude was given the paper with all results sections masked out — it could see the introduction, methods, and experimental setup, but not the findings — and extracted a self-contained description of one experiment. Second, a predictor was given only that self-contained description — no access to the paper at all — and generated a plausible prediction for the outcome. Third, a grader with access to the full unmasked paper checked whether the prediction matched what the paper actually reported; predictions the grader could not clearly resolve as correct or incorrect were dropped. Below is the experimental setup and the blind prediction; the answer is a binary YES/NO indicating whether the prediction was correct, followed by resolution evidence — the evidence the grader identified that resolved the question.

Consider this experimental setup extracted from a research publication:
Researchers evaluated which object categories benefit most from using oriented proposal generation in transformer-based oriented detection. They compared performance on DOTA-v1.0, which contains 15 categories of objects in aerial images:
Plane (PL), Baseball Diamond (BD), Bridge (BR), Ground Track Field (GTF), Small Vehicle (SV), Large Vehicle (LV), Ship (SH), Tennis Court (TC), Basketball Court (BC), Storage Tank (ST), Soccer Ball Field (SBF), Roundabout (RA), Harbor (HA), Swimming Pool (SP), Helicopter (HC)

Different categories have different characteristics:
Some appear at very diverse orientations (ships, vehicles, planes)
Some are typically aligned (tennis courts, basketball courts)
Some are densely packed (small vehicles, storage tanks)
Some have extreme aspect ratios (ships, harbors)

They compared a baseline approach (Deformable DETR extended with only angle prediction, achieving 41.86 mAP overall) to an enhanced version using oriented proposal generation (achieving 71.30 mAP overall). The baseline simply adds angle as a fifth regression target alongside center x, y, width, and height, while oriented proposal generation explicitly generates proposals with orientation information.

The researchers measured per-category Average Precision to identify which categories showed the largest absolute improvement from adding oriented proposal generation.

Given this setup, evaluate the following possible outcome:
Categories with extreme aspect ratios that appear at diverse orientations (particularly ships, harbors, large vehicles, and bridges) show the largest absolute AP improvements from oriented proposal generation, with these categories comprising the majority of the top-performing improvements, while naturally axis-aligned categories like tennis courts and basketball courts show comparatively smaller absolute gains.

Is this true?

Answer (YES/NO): NO